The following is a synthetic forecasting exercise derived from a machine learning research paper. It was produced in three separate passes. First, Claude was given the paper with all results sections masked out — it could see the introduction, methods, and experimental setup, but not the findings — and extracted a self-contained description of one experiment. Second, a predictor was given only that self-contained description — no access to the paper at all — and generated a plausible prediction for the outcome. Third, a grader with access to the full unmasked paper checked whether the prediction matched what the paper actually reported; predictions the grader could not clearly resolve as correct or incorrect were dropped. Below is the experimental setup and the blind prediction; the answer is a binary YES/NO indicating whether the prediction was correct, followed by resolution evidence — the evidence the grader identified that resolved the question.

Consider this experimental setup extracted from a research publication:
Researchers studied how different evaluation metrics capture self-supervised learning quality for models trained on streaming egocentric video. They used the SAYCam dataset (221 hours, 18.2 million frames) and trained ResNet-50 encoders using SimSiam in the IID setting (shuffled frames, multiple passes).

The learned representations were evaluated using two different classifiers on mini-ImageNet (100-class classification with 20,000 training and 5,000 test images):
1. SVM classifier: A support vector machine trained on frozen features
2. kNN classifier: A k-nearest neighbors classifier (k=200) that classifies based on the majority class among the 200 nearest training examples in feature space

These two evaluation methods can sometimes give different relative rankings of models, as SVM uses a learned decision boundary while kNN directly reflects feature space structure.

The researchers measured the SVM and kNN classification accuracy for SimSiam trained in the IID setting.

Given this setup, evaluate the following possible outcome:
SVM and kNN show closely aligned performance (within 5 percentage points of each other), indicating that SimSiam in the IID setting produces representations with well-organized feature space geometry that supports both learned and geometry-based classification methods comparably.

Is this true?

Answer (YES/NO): YES